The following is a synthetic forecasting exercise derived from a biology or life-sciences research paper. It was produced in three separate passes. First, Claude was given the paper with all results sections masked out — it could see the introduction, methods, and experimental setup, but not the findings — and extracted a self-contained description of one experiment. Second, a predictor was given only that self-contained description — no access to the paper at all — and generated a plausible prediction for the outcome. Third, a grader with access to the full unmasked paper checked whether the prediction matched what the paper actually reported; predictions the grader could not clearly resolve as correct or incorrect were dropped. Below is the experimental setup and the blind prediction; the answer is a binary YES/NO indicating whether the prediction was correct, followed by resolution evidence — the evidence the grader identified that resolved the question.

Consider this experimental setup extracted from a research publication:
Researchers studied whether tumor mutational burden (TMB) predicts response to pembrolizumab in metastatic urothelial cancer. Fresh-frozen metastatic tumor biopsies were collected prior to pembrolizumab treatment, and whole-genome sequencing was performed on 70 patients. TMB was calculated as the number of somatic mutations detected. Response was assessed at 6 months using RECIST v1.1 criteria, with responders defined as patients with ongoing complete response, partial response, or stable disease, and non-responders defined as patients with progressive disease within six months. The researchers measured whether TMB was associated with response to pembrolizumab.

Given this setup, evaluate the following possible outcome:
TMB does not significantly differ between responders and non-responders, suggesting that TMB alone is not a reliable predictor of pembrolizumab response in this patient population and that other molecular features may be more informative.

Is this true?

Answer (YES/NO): NO